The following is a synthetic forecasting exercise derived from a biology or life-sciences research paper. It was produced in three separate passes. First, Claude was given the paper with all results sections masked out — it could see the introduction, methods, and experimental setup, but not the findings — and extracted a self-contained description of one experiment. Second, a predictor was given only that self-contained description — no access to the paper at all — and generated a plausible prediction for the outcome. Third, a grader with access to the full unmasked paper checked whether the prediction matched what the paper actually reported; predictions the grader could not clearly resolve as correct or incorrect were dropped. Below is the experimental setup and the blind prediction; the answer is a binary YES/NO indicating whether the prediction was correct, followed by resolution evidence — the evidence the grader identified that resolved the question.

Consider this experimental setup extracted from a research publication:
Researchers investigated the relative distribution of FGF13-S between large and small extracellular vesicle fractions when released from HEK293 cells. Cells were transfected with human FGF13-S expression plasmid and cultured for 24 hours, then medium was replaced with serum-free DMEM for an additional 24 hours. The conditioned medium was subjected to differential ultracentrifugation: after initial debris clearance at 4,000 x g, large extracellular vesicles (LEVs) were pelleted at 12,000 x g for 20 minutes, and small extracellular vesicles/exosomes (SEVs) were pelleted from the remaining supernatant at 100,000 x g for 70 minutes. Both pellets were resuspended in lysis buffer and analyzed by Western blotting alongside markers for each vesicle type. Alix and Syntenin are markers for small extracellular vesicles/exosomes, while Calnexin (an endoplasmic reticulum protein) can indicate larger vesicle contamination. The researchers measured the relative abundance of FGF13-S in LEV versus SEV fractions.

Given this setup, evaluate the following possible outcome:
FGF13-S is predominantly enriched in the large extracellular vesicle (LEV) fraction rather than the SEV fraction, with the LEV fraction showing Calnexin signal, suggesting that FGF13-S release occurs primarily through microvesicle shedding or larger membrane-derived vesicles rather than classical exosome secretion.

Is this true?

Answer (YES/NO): NO